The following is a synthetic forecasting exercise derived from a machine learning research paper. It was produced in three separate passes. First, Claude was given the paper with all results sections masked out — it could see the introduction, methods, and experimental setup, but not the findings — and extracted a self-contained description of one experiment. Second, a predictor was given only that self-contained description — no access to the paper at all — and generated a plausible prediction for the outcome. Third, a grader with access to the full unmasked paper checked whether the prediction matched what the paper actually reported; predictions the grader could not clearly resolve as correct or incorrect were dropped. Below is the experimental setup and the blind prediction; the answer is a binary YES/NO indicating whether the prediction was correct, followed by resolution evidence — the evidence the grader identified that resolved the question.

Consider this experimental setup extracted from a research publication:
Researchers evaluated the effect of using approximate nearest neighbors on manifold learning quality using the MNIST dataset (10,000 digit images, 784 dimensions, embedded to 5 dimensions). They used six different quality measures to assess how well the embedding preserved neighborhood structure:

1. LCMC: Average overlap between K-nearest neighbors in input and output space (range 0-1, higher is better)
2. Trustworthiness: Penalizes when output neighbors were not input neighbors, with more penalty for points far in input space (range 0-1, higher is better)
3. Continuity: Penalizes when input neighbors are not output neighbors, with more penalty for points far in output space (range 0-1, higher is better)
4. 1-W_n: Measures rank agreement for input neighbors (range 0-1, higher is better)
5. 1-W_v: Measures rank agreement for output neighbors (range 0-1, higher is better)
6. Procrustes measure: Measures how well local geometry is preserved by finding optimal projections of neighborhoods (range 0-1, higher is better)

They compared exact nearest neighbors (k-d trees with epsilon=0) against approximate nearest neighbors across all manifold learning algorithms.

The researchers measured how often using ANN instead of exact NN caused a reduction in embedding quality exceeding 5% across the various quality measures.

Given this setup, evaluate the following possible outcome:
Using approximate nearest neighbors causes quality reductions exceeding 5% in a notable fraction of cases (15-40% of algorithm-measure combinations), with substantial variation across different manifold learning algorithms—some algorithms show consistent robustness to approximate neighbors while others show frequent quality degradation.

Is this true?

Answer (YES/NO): NO